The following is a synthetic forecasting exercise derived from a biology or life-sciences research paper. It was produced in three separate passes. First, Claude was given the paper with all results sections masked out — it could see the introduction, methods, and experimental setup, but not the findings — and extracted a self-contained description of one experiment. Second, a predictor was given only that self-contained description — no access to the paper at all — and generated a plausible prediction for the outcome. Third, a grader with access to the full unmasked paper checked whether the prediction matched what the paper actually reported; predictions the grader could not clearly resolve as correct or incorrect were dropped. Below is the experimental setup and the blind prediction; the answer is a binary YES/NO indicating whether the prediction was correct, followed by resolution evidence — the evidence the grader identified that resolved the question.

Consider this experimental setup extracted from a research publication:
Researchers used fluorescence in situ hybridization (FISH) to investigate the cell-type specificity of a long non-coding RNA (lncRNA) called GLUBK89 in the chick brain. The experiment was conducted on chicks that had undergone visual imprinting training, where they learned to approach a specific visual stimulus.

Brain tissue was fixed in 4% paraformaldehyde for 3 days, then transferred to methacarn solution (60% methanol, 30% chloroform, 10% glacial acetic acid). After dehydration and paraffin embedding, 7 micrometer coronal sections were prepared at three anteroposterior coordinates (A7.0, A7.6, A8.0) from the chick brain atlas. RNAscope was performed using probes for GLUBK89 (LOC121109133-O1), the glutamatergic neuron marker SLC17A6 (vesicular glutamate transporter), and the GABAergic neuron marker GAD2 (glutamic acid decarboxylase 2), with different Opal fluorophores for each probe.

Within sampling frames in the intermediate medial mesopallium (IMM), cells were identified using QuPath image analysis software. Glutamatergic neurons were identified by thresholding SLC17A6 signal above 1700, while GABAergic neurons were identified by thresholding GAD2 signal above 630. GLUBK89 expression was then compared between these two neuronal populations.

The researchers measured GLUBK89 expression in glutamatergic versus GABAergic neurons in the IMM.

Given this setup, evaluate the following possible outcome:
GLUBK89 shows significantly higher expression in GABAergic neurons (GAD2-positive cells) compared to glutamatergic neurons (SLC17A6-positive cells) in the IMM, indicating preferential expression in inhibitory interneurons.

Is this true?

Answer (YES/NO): NO